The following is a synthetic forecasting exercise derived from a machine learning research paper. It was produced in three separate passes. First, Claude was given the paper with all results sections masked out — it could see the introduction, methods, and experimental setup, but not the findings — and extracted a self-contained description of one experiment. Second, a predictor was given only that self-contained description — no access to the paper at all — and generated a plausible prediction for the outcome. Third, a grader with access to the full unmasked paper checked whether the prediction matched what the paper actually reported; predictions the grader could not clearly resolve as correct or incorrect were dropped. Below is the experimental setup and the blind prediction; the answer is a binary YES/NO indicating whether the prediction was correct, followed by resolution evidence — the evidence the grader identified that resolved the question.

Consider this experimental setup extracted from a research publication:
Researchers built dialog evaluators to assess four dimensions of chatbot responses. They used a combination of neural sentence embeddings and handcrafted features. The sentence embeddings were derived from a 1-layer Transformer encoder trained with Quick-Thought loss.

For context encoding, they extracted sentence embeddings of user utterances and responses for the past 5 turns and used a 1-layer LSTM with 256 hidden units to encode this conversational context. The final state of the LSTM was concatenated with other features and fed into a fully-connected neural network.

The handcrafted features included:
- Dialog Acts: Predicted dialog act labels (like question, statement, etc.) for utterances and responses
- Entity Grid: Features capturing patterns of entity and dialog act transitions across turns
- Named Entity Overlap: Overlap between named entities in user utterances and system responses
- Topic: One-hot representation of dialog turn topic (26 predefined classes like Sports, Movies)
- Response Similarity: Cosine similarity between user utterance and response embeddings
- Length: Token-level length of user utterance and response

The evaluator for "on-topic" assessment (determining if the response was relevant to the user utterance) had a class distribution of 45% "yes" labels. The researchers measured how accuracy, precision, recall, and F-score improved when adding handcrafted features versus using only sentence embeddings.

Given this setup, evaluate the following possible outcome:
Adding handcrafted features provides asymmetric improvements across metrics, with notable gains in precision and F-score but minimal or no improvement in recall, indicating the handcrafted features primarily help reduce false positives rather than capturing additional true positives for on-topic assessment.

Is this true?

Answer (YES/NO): NO